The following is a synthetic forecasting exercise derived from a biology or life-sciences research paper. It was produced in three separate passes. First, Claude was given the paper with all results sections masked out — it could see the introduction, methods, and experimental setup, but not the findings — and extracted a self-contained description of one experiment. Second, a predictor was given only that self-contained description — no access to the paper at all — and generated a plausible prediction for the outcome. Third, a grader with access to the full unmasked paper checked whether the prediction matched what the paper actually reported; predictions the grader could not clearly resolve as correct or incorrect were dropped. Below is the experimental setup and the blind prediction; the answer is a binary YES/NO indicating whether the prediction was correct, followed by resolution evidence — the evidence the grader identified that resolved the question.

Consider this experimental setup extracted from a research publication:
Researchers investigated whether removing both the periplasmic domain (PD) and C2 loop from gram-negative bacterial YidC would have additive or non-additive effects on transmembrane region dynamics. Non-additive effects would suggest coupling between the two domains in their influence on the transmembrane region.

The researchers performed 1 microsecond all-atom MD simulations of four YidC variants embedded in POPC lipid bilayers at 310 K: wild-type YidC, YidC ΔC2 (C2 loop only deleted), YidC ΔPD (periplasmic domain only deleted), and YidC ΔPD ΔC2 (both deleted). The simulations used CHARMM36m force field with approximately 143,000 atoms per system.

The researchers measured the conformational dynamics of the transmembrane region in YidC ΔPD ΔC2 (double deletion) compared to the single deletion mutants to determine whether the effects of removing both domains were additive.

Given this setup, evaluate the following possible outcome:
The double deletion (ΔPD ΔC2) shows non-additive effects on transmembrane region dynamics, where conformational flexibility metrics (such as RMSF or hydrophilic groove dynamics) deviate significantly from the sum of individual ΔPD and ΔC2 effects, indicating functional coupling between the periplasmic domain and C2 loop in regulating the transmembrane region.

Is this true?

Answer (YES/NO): YES